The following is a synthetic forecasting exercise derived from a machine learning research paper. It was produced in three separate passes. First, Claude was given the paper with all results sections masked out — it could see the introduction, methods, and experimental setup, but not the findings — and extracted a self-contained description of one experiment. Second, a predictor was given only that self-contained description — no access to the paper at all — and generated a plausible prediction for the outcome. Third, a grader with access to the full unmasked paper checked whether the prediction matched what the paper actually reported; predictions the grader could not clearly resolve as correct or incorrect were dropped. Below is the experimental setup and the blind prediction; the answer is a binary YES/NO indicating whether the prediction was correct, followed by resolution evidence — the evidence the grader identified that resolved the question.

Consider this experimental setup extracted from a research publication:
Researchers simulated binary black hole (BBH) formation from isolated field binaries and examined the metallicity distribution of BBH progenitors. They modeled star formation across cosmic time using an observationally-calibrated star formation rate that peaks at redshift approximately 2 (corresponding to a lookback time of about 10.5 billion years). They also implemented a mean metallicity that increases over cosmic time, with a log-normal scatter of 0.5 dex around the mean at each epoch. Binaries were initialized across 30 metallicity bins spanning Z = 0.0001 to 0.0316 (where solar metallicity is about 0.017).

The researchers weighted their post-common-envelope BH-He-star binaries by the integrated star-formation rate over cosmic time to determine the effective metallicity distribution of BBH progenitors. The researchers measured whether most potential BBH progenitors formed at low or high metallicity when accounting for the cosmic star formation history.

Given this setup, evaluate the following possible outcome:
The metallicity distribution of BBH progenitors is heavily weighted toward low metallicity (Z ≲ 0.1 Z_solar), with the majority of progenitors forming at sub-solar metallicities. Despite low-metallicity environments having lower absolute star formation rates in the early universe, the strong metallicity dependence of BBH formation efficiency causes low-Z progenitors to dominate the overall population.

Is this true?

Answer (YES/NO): NO